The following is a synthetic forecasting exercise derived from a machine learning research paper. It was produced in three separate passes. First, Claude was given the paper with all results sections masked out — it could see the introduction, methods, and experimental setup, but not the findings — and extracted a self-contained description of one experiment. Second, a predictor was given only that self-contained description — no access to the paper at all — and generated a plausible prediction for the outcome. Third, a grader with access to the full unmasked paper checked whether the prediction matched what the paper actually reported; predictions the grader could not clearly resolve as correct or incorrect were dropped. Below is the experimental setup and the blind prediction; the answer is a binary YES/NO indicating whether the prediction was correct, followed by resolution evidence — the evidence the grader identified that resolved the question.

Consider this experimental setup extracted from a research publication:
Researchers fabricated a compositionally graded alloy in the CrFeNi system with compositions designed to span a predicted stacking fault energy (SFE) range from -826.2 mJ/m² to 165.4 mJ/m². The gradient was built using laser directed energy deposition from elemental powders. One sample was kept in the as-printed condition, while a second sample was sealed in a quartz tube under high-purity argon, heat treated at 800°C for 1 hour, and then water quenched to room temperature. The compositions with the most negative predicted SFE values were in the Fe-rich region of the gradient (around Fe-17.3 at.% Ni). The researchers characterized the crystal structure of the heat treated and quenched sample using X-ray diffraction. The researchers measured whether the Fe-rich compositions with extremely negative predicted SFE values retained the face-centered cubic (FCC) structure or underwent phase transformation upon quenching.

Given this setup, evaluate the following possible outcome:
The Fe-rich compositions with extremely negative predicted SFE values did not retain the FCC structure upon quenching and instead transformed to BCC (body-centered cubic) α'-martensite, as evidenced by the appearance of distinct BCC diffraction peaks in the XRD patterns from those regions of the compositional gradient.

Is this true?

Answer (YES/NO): YES